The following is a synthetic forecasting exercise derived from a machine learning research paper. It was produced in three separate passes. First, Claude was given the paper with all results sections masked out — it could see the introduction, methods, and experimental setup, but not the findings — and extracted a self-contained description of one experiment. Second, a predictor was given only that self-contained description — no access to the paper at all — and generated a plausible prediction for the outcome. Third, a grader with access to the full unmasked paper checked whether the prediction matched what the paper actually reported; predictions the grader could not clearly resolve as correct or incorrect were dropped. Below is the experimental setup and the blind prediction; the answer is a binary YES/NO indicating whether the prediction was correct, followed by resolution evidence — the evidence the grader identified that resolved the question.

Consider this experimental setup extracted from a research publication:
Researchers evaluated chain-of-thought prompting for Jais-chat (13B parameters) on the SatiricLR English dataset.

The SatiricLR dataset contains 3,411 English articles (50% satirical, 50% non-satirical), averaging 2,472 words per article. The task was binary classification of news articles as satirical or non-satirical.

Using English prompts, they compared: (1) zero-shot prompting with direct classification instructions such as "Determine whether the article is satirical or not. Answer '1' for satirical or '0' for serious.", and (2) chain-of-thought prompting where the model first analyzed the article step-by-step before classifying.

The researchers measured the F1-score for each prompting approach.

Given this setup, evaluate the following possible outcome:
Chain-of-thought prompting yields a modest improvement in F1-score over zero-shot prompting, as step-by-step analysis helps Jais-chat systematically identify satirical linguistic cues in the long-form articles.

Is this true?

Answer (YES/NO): NO